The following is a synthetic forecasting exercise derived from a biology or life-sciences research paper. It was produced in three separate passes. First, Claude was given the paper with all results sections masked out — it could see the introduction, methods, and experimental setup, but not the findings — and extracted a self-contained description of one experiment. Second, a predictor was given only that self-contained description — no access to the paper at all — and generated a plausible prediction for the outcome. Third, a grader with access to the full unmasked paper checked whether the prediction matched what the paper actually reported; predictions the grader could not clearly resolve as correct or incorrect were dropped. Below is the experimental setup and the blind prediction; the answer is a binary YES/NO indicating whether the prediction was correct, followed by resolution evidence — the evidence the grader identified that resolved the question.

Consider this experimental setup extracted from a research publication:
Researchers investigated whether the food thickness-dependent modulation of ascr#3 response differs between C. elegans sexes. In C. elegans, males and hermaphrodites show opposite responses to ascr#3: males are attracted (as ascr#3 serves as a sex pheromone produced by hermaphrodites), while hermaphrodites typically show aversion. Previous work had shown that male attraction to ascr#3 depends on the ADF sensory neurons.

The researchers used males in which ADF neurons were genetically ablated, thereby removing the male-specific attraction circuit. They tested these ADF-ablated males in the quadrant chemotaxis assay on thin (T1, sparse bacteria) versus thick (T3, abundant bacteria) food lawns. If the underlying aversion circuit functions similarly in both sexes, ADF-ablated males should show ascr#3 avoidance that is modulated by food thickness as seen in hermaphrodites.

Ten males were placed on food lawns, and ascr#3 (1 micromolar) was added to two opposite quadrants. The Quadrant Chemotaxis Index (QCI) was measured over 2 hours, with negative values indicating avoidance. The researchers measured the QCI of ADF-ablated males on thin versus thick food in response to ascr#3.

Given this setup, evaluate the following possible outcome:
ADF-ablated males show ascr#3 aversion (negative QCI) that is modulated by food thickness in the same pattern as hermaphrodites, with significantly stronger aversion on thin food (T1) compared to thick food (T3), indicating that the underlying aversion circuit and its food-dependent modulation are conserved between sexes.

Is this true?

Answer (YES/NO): NO